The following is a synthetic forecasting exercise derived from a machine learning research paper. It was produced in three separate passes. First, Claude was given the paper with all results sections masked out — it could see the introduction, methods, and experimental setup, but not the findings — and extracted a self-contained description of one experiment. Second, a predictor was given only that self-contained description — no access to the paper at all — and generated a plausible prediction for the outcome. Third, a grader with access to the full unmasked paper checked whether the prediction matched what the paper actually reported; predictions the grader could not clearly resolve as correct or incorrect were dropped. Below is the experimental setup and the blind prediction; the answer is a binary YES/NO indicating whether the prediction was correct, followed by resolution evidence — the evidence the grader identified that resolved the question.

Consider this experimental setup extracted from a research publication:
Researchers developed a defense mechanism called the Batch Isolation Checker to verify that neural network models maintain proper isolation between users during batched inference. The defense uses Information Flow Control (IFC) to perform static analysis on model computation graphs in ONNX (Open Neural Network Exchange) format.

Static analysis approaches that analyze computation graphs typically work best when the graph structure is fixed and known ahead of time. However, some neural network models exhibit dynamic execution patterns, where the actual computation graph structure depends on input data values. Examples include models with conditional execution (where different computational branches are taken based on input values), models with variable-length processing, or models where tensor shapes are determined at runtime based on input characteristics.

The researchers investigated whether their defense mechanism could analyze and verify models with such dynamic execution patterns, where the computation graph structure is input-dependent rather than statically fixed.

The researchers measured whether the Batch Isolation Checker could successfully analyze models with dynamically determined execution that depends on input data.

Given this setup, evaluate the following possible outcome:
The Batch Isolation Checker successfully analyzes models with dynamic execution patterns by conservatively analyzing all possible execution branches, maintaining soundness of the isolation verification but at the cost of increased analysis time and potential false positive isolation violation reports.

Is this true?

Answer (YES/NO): NO